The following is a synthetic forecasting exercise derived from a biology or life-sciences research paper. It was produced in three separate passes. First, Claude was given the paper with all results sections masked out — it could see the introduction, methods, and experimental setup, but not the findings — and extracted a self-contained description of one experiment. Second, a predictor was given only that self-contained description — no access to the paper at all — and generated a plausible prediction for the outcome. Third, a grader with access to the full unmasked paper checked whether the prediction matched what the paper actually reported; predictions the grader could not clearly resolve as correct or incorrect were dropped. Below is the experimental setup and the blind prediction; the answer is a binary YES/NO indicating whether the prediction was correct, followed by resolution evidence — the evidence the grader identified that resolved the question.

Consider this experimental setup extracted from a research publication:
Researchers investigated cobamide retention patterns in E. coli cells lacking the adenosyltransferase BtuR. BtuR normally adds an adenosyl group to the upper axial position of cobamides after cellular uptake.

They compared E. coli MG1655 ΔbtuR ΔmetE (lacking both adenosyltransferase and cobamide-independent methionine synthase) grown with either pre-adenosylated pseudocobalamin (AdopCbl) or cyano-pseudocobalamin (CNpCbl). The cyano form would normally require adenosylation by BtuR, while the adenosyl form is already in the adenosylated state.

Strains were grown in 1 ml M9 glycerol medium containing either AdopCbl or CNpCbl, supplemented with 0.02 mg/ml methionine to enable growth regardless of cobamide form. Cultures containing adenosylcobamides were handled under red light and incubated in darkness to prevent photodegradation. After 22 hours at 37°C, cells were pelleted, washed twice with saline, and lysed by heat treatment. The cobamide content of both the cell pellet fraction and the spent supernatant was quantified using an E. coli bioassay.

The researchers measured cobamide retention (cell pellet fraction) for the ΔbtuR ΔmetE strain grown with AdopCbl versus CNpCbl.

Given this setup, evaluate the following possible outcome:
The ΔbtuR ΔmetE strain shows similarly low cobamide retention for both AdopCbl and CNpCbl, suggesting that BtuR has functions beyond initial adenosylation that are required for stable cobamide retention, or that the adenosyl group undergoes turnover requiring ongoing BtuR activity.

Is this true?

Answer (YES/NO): YES